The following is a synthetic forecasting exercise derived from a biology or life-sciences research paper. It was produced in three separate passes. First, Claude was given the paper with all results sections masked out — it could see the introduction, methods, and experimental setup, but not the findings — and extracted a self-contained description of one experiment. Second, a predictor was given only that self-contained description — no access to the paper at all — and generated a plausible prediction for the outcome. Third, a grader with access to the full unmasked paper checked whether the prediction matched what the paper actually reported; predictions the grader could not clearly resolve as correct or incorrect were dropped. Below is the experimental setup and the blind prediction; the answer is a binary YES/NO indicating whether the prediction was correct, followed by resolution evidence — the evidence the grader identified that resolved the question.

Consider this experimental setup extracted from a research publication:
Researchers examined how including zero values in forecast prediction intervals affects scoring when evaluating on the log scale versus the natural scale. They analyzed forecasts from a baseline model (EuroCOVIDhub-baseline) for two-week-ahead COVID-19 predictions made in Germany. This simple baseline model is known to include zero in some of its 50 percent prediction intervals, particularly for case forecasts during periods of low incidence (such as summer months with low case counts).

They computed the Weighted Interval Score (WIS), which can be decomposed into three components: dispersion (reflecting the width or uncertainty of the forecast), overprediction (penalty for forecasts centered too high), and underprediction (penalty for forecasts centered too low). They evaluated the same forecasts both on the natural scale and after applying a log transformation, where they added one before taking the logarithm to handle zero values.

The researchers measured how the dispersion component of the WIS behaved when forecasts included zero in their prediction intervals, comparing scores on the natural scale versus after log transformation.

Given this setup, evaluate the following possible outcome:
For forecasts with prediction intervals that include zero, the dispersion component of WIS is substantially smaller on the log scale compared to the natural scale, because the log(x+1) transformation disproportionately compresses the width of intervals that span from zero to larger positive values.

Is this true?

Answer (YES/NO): NO